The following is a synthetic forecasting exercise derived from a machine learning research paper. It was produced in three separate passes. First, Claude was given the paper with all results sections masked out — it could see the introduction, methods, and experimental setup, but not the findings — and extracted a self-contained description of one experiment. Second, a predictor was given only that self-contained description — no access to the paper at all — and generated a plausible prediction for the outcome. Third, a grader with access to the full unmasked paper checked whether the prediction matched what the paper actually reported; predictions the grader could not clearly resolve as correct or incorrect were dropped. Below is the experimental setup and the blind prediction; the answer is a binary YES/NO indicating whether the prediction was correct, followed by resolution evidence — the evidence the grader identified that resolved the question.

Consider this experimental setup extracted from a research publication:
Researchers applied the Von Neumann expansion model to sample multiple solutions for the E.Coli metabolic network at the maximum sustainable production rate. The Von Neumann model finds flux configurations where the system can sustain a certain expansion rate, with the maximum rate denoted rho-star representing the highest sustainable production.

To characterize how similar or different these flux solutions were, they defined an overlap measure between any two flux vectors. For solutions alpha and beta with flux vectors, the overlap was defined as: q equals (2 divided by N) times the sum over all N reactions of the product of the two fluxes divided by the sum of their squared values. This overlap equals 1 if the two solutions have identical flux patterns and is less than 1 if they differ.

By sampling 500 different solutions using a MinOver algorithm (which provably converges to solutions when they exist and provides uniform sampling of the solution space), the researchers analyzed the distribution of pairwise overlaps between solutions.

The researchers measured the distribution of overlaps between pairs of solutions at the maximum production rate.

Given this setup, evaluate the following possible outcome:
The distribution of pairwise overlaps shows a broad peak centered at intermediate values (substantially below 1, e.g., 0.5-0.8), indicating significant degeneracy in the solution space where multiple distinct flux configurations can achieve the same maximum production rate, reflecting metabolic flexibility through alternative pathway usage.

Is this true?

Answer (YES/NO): NO